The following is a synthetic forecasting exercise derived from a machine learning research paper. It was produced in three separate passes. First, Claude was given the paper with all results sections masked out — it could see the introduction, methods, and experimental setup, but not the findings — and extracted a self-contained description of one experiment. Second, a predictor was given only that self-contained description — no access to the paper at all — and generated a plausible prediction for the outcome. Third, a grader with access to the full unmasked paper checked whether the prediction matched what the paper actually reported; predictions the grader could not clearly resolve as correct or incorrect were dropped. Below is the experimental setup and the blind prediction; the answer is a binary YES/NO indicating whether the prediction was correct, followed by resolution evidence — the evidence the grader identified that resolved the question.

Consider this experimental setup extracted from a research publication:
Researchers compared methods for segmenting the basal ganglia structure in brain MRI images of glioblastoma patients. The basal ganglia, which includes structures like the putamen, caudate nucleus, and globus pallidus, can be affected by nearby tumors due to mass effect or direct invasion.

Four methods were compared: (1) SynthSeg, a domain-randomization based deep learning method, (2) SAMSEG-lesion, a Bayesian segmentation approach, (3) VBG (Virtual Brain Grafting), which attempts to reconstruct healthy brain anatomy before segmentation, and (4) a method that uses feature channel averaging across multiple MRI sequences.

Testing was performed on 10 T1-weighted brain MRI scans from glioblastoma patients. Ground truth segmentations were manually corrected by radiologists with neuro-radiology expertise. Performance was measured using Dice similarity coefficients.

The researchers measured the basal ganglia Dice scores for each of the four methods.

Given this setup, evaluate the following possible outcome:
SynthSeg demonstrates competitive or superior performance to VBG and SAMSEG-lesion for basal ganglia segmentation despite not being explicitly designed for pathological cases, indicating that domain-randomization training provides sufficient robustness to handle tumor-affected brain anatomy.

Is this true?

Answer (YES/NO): NO